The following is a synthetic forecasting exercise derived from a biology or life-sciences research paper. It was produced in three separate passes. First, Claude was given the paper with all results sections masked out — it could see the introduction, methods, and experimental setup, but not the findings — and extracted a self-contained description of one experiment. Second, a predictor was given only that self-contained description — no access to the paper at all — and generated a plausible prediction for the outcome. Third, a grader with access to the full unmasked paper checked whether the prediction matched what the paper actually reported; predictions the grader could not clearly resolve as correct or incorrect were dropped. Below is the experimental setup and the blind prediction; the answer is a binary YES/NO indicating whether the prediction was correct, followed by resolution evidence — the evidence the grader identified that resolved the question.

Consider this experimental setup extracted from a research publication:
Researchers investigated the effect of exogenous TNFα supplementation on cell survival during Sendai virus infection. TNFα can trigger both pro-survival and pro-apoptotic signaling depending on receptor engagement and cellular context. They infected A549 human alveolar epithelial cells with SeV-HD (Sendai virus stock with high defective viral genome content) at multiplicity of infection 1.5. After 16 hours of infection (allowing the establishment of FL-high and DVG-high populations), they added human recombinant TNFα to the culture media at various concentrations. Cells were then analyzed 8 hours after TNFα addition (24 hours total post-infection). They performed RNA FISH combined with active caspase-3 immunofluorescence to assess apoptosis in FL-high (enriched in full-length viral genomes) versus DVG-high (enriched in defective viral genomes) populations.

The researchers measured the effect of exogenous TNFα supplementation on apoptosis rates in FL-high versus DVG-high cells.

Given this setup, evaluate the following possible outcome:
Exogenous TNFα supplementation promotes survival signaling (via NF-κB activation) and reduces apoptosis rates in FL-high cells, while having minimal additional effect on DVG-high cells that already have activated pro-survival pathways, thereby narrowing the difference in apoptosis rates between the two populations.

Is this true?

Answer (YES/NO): NO